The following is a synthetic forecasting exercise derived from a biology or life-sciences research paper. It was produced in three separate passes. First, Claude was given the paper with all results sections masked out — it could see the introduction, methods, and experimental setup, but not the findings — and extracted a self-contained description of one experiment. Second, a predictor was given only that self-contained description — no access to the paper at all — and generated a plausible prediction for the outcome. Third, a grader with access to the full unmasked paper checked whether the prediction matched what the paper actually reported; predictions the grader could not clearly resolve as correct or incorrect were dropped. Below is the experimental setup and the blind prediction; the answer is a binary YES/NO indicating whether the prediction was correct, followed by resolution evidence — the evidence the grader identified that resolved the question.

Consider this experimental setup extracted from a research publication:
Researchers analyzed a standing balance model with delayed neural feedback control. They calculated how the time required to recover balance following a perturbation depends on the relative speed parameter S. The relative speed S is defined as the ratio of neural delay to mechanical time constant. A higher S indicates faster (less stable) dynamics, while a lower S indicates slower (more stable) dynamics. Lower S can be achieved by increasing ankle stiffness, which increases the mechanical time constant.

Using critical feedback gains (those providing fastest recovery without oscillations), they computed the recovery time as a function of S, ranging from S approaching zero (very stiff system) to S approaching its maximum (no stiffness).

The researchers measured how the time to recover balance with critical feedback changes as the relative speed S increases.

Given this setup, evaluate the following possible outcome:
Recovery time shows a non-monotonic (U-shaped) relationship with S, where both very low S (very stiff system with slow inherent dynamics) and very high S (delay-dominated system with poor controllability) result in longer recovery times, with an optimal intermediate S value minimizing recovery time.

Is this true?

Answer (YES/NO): NO